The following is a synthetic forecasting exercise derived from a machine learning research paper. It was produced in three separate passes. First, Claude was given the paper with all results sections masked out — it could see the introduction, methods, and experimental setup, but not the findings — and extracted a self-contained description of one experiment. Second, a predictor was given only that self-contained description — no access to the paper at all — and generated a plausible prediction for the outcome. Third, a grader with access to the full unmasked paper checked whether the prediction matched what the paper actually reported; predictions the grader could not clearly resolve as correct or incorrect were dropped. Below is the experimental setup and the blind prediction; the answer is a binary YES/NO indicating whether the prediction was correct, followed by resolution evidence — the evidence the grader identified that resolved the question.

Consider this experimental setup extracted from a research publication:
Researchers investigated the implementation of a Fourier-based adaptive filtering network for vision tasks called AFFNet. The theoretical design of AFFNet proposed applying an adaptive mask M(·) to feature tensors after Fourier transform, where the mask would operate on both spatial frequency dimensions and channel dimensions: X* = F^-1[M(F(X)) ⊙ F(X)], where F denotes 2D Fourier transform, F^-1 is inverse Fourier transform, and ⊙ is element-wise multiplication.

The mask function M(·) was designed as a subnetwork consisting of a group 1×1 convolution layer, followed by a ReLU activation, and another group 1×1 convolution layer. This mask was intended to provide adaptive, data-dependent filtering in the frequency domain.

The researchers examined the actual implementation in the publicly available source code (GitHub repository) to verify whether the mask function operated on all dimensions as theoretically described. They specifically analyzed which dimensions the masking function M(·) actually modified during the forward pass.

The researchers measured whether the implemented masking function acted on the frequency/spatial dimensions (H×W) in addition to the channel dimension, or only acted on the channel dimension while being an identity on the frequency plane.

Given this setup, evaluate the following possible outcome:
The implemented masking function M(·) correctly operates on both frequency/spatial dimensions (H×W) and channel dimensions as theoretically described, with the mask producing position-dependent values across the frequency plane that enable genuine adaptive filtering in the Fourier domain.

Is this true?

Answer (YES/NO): NO